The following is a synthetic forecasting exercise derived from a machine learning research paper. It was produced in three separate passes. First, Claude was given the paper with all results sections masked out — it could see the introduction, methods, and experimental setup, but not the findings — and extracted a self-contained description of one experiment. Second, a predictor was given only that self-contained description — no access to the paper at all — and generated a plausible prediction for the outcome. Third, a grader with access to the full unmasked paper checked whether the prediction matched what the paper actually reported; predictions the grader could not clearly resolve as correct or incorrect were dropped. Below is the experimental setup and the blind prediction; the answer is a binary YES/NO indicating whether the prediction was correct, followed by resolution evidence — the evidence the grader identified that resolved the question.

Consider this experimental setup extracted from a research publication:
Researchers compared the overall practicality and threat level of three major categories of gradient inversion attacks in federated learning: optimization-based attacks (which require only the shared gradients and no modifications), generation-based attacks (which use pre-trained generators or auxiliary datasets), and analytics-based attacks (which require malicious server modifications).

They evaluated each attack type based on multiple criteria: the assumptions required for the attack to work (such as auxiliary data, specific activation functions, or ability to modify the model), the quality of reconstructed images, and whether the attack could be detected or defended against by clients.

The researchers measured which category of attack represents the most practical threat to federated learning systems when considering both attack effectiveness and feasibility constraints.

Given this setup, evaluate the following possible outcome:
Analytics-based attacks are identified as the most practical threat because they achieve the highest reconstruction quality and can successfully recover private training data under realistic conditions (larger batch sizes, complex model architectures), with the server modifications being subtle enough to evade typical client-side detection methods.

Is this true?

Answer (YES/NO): NO